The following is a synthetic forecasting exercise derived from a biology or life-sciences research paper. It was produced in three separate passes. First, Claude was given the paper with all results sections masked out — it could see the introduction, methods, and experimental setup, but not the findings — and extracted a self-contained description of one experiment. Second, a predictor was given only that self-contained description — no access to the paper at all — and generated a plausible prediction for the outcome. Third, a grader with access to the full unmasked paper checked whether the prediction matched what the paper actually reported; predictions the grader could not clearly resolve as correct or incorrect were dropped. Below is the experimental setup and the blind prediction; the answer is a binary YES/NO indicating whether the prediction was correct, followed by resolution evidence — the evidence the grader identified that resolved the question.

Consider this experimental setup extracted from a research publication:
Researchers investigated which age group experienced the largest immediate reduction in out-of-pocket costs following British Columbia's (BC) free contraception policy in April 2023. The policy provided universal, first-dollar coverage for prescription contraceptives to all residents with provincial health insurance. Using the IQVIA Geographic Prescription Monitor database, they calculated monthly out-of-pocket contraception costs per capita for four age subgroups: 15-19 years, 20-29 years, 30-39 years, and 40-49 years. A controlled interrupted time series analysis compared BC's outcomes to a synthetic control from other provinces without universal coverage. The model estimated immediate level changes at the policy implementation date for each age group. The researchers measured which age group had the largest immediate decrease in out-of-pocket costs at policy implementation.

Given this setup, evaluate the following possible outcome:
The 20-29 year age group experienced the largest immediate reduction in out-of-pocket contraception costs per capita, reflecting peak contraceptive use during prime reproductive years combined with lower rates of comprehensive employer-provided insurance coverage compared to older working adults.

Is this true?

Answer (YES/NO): YES